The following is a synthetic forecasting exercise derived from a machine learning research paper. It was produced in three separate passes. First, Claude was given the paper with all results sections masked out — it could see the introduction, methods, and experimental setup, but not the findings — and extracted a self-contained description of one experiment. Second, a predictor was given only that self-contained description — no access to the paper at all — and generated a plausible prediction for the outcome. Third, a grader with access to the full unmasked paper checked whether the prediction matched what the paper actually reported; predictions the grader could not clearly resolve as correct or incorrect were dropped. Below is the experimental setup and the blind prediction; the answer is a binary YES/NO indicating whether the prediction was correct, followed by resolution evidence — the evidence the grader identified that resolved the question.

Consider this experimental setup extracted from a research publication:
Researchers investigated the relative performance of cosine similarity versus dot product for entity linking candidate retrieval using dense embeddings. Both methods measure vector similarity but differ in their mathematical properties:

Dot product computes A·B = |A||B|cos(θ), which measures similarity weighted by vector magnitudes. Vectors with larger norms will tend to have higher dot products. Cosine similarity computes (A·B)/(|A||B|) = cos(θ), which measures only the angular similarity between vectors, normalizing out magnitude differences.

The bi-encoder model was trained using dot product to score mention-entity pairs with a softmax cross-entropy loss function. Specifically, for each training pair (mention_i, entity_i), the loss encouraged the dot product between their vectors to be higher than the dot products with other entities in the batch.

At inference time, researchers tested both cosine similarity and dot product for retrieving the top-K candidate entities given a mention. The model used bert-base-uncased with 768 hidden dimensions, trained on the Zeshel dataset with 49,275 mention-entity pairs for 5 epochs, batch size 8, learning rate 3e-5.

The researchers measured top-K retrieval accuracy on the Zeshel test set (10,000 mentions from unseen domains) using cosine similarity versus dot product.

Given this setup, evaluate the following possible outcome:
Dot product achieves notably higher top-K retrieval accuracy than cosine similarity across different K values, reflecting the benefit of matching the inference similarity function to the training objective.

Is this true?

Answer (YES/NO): NO